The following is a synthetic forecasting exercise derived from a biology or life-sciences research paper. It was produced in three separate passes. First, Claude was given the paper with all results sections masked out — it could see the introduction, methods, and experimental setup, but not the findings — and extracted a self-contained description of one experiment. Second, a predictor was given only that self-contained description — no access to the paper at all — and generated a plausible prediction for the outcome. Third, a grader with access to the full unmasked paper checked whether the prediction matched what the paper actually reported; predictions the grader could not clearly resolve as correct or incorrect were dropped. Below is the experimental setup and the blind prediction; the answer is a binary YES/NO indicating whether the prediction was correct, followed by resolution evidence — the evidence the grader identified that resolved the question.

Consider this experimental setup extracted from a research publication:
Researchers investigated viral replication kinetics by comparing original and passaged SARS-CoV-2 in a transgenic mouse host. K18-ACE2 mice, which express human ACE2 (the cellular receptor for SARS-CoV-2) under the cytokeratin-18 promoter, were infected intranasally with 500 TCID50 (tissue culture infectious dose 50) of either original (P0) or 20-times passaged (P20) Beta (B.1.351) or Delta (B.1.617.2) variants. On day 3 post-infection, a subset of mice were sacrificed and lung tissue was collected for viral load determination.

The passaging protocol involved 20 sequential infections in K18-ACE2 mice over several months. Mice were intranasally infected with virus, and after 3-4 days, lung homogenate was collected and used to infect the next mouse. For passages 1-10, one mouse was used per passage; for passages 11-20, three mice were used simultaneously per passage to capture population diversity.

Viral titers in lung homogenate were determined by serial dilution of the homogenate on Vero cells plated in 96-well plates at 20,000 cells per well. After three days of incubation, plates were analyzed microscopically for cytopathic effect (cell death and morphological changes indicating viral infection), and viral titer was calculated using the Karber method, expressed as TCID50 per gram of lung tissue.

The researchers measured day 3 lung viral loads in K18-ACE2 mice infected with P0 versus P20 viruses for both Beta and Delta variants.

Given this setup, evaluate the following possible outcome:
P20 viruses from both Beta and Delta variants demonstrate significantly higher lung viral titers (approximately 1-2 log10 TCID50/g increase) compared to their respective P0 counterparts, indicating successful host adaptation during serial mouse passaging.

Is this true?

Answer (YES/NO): NO